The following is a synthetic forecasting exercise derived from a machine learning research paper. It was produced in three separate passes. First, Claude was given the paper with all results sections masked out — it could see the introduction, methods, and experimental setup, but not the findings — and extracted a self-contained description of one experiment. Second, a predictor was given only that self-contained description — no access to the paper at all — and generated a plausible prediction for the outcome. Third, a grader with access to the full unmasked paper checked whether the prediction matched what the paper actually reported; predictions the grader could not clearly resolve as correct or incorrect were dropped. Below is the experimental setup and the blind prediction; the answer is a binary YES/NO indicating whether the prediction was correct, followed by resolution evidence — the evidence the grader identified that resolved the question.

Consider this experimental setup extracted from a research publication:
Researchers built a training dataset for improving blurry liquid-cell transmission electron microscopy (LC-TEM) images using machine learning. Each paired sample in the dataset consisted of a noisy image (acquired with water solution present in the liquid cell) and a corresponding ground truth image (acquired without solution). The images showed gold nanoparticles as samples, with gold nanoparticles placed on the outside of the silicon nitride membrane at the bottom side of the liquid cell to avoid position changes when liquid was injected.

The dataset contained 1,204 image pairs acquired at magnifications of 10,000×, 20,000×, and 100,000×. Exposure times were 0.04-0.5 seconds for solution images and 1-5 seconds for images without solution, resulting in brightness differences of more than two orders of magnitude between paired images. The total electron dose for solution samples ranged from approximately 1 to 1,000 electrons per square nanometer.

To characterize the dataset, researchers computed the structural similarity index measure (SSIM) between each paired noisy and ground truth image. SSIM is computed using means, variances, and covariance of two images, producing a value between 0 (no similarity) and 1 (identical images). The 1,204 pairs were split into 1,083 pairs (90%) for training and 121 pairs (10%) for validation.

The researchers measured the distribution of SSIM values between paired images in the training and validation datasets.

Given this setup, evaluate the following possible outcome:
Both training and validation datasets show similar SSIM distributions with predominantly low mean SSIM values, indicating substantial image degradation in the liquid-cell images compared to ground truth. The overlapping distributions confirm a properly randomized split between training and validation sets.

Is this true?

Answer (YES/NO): YES